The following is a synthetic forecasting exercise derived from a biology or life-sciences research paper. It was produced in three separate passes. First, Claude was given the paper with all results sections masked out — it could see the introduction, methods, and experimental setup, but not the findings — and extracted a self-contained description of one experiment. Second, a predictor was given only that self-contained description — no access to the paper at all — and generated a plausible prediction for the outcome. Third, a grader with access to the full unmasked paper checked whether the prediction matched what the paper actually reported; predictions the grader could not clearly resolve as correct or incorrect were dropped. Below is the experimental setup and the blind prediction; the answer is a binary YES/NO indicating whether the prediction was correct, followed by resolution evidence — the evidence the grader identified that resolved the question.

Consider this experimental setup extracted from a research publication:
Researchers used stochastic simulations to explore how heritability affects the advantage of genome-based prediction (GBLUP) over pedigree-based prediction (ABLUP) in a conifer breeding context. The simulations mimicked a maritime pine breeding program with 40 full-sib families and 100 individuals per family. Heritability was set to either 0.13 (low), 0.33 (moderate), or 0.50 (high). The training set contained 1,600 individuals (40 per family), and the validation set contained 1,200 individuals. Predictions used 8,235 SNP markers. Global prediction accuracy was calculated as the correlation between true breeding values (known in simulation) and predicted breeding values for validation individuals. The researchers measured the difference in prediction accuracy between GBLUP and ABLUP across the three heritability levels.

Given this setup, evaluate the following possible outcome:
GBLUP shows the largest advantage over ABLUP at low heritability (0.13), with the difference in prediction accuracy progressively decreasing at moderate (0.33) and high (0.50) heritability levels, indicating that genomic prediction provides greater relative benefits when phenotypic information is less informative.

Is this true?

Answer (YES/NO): NO